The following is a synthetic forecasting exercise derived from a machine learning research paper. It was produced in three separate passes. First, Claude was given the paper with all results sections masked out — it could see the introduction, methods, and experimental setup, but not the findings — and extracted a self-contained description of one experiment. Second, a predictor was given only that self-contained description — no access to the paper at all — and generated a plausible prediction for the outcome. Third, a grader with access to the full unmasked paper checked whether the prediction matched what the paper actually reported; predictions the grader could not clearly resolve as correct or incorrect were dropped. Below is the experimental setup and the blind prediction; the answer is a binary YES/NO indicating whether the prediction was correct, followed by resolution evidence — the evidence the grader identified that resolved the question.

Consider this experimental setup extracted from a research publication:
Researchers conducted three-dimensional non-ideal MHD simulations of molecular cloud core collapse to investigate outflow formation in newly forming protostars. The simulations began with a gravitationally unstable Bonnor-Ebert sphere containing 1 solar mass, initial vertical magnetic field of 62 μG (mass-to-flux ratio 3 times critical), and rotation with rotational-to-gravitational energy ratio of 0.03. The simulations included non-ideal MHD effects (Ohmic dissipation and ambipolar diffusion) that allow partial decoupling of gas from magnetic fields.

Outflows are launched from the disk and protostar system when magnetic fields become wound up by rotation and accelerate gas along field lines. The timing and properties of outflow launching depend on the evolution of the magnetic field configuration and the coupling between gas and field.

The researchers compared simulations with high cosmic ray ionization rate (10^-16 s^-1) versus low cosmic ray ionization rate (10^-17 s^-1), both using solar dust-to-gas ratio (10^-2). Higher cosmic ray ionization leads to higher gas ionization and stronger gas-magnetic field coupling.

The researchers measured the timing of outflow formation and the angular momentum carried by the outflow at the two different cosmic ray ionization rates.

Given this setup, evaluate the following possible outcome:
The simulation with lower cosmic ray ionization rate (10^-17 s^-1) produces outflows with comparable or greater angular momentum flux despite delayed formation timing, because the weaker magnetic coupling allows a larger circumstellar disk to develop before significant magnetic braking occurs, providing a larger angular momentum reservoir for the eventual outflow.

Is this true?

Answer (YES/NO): NO